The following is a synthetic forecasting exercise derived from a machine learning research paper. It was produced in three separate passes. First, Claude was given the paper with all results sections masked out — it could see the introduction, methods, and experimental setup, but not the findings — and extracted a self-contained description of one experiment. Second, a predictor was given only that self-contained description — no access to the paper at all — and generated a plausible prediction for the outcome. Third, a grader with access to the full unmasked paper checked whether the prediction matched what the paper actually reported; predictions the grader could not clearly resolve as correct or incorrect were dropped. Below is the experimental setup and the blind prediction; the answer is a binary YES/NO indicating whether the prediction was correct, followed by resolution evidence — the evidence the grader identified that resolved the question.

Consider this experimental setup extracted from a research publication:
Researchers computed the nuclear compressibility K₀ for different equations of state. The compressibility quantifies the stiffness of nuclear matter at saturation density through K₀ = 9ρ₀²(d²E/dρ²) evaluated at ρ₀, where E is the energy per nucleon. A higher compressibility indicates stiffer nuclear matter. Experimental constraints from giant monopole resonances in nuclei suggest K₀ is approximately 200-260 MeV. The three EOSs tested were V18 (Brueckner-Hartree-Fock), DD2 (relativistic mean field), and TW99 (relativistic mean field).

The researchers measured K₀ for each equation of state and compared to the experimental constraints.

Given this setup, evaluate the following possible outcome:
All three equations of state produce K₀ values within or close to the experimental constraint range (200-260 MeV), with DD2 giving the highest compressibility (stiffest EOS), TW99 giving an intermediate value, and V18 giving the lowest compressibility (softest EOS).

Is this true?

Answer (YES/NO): YES